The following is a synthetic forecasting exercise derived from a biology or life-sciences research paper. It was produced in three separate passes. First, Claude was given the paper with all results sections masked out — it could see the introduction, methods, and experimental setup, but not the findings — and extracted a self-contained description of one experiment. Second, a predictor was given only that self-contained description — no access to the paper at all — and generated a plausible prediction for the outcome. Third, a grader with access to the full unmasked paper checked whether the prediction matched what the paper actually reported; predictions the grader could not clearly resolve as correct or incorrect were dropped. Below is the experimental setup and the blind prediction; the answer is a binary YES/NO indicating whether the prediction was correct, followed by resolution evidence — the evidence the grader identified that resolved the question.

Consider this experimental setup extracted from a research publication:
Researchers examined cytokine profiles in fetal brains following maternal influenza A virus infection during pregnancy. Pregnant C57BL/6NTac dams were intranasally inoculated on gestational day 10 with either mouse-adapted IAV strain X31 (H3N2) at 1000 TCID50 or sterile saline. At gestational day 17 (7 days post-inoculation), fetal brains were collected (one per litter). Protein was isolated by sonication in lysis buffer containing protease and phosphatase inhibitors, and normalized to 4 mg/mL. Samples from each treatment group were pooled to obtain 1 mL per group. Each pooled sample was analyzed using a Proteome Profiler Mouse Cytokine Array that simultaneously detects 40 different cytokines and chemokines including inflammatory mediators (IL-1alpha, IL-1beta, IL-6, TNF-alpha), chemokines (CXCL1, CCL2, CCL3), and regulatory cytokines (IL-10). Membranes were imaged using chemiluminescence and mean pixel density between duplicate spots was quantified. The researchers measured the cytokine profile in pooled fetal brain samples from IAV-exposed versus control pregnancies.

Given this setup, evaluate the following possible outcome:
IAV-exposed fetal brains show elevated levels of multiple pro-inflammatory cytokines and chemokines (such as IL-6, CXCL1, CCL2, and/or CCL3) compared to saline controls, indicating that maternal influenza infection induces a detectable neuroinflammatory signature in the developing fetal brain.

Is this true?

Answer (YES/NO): NO